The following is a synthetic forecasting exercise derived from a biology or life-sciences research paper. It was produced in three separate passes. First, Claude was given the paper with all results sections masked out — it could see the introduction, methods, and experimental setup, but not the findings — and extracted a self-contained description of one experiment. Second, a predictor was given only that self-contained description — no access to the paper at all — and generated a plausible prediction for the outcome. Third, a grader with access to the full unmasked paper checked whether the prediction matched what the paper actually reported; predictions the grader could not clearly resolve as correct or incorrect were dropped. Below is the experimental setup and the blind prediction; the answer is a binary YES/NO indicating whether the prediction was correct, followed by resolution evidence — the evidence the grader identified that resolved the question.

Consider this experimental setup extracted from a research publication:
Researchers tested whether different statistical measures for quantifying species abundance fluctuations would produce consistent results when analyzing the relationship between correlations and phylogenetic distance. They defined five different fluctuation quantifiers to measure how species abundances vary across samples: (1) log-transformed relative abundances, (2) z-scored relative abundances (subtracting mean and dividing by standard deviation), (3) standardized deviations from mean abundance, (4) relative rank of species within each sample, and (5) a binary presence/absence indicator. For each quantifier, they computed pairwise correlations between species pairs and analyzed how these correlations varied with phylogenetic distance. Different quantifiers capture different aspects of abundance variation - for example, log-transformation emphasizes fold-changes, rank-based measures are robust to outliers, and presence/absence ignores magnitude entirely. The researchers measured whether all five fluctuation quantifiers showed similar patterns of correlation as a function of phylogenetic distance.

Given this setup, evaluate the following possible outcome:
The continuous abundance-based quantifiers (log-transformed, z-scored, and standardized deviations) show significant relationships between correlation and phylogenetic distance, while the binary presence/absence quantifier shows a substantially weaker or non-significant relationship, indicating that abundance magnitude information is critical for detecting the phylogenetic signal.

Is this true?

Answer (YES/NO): NO